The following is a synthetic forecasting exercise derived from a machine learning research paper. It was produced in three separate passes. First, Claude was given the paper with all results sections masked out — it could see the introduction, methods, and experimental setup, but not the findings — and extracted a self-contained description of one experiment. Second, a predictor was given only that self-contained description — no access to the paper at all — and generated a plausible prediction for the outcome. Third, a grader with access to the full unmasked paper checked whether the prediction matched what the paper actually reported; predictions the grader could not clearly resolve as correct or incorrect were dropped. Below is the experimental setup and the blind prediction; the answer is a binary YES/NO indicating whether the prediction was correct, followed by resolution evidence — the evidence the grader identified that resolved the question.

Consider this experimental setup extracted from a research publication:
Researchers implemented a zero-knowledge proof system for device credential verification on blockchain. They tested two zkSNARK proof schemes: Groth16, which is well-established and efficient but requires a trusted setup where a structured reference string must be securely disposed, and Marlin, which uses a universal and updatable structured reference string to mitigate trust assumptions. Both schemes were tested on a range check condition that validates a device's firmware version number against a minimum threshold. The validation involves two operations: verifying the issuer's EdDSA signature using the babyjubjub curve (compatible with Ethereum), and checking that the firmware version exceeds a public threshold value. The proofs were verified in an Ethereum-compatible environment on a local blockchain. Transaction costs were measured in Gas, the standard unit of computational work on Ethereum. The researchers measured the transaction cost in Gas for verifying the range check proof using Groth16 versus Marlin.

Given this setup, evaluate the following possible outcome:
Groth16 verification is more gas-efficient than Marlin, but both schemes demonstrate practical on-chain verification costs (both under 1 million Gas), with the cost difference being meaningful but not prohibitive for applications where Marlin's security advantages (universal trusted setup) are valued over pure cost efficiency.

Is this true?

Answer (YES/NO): NO